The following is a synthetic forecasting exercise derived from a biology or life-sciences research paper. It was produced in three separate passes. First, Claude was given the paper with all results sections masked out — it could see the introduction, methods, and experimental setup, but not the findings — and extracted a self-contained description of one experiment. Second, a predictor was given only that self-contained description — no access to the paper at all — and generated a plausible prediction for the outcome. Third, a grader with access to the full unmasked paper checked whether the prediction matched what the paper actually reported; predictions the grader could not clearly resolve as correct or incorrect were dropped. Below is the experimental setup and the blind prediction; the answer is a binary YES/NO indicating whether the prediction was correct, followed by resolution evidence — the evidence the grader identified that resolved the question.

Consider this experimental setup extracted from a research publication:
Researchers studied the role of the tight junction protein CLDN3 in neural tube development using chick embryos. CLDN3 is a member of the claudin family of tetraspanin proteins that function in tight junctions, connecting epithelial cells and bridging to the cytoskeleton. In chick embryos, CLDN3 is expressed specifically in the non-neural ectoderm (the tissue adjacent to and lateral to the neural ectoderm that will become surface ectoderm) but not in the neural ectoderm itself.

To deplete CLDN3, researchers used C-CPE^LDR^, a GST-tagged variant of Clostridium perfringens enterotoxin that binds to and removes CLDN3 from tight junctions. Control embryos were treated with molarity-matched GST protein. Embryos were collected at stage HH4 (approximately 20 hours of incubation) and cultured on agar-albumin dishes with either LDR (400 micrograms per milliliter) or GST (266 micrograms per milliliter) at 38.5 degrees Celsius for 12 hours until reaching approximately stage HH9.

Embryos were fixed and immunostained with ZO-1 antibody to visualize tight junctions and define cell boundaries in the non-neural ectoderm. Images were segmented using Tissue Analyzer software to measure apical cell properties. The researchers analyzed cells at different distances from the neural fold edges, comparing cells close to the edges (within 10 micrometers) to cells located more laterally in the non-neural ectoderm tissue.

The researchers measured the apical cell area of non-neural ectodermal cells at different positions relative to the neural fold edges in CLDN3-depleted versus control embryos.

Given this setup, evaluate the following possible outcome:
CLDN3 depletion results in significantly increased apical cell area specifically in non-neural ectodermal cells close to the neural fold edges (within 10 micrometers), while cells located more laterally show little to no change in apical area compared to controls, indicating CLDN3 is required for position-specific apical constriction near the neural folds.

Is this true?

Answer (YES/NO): NO